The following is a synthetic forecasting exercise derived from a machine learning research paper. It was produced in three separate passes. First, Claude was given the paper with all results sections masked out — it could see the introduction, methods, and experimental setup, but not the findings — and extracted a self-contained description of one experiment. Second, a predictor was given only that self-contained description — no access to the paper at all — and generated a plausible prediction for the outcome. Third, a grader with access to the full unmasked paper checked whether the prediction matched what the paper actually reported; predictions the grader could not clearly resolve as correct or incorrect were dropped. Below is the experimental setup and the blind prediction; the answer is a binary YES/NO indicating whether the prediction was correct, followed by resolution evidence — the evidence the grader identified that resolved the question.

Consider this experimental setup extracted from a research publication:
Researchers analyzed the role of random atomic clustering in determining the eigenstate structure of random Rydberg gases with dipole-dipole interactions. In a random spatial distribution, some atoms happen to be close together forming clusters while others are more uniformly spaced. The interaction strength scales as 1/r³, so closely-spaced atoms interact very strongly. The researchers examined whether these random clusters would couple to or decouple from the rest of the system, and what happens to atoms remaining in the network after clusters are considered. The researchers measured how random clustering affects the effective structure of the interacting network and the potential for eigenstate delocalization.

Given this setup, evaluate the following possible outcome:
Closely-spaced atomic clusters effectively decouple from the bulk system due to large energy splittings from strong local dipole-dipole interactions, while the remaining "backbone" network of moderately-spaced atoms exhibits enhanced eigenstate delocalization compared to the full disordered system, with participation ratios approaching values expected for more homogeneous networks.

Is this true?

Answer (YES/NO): YES